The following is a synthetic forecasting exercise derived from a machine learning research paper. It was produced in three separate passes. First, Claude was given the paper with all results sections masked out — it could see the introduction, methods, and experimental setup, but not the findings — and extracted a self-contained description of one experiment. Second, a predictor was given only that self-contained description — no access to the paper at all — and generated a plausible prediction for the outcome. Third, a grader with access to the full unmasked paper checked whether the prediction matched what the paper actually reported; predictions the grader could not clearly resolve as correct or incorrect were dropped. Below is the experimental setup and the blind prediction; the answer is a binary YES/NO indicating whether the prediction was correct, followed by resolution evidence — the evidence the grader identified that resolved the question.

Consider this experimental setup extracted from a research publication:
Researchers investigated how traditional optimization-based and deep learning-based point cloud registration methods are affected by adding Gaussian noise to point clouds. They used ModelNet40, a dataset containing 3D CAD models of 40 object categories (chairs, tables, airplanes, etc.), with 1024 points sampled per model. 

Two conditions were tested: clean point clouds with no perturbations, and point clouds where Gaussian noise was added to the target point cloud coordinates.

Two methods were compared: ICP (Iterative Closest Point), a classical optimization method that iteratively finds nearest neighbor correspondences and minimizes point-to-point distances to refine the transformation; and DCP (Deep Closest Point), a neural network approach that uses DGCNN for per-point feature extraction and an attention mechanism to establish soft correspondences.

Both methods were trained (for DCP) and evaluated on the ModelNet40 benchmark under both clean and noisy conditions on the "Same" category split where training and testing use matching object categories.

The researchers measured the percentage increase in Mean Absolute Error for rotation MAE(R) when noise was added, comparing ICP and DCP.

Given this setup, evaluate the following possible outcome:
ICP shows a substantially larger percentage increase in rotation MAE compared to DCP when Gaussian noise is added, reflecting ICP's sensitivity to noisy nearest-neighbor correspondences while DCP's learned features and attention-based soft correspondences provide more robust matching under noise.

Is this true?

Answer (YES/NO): NO